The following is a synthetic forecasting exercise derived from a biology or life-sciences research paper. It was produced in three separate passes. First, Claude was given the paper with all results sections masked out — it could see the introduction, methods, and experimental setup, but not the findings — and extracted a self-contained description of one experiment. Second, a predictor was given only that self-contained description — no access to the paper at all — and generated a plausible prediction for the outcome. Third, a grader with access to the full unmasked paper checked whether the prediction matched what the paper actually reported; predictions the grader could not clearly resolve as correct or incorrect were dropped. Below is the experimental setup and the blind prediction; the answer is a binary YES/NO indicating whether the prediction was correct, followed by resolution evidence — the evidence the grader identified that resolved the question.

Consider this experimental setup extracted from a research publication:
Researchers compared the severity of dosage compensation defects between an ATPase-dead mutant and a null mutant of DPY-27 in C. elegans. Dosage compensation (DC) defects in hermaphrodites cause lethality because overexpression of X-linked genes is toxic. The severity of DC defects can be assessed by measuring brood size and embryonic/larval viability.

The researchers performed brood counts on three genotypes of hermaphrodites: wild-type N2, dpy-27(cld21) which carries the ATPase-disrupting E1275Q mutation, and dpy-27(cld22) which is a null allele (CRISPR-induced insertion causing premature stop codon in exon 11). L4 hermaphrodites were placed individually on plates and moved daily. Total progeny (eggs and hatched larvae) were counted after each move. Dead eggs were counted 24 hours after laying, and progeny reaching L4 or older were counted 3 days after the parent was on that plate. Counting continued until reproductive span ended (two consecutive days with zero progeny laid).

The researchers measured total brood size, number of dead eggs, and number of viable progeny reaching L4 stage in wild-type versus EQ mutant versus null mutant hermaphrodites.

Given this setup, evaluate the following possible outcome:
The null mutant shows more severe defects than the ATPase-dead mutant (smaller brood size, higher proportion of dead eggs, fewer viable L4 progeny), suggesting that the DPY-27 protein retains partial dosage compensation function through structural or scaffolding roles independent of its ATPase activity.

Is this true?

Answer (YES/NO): NO